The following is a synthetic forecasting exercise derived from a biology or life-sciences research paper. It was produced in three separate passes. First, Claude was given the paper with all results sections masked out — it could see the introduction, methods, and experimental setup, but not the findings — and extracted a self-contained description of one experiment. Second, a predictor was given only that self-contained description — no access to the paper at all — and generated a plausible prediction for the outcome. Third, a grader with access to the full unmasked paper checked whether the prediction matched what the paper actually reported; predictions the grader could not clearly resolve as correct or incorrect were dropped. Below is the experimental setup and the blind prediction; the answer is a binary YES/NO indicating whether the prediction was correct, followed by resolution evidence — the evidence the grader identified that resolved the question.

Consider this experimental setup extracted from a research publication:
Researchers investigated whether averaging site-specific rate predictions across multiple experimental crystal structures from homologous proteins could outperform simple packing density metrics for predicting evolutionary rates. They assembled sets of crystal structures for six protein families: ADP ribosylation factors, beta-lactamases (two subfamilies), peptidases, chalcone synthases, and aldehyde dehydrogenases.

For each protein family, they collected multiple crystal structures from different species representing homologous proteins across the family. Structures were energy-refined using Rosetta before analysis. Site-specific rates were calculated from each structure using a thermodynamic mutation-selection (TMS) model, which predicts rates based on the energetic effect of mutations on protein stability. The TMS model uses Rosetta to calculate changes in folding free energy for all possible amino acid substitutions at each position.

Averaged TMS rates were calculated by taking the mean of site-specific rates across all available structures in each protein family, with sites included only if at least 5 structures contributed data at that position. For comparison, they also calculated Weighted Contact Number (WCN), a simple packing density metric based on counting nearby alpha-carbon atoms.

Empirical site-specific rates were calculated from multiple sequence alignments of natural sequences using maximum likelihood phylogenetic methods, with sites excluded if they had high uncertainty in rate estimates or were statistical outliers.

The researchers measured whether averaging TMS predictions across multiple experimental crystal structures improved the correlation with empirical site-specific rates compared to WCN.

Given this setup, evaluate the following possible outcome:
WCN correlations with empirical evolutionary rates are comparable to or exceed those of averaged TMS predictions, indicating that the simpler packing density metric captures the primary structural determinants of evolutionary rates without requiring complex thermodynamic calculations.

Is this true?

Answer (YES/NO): YES